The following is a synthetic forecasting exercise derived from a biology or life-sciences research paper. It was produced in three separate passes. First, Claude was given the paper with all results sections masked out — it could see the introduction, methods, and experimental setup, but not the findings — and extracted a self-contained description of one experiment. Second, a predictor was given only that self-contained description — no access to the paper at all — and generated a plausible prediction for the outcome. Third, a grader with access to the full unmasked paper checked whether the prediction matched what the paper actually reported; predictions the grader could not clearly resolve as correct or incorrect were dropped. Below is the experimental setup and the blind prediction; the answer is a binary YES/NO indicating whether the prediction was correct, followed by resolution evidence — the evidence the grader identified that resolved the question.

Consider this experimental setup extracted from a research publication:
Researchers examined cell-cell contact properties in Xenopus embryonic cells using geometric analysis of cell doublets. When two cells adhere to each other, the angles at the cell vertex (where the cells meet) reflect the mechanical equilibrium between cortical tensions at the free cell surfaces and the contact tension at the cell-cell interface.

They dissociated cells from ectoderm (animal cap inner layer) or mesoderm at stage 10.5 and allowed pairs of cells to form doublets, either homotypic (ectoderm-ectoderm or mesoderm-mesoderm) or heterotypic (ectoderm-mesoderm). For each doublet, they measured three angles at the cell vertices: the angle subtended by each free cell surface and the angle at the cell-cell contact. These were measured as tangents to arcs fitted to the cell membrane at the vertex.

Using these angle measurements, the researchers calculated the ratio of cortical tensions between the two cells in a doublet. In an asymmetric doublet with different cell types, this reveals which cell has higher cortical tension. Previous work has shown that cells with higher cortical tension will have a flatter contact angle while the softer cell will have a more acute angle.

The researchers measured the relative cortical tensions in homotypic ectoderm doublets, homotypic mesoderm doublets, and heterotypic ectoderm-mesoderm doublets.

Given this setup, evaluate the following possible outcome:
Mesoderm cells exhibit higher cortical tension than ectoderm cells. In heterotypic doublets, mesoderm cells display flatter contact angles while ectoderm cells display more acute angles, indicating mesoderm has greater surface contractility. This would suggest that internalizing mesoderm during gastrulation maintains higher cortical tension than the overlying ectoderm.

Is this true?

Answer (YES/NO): NO